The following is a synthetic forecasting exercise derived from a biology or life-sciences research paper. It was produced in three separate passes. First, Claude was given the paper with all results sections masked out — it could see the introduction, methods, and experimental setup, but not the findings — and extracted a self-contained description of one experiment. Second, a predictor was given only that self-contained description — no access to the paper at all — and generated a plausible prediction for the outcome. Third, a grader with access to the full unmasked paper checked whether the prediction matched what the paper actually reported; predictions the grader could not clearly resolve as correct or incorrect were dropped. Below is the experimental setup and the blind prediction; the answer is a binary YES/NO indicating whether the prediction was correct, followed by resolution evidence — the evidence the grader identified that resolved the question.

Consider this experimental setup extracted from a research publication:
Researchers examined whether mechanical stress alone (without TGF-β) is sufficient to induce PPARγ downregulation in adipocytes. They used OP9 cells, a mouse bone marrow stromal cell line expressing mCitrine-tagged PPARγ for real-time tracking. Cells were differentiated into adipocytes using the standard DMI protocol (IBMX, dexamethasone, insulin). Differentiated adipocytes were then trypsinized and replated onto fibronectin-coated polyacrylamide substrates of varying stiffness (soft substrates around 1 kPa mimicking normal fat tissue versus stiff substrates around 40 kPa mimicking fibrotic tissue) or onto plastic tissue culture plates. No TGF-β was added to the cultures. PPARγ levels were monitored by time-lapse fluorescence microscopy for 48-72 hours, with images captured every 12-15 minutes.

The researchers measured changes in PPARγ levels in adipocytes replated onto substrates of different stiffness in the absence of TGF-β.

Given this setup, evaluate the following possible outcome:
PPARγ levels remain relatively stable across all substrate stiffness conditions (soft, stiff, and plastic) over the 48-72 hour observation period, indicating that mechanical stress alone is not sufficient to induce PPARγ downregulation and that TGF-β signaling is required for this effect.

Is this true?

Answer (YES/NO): YES